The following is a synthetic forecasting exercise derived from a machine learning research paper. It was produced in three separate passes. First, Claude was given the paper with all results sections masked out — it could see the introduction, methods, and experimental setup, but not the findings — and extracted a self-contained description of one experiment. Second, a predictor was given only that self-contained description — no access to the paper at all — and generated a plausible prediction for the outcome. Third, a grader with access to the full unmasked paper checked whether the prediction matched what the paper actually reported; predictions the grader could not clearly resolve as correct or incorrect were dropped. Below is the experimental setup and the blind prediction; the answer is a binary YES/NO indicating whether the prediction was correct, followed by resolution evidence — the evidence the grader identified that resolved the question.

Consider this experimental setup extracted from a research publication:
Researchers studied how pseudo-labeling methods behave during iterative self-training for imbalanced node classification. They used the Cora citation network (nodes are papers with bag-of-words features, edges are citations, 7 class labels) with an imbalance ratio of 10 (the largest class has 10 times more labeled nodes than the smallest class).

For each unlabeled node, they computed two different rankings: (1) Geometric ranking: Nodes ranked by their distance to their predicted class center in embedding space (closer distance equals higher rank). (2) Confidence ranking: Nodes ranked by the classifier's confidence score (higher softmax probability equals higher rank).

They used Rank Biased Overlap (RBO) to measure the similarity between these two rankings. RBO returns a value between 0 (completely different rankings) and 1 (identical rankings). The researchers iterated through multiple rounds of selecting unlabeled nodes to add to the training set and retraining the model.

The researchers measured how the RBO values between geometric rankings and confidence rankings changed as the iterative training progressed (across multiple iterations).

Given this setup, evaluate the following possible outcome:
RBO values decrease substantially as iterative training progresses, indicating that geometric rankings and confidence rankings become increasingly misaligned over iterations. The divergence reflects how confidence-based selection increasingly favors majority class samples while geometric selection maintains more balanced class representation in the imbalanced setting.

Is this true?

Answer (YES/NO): NO